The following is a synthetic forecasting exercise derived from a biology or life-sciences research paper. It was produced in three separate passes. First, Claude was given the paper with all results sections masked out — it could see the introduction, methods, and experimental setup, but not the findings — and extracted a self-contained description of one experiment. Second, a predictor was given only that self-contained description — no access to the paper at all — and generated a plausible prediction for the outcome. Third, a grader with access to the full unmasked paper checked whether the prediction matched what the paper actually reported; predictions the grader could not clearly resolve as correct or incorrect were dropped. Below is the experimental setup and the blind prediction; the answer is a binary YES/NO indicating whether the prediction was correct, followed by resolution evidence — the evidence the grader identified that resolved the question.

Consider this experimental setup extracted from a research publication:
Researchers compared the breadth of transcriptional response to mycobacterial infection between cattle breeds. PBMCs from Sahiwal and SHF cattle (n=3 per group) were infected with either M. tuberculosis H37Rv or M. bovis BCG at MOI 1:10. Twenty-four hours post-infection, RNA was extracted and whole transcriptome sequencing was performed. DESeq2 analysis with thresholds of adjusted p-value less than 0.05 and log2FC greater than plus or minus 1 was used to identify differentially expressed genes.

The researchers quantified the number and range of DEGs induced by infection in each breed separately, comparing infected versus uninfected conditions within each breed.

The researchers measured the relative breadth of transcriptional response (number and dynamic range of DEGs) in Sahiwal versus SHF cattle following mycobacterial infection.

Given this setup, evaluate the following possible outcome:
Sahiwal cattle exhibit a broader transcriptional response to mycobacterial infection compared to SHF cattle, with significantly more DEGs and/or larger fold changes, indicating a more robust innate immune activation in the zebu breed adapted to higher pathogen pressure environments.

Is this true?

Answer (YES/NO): YES